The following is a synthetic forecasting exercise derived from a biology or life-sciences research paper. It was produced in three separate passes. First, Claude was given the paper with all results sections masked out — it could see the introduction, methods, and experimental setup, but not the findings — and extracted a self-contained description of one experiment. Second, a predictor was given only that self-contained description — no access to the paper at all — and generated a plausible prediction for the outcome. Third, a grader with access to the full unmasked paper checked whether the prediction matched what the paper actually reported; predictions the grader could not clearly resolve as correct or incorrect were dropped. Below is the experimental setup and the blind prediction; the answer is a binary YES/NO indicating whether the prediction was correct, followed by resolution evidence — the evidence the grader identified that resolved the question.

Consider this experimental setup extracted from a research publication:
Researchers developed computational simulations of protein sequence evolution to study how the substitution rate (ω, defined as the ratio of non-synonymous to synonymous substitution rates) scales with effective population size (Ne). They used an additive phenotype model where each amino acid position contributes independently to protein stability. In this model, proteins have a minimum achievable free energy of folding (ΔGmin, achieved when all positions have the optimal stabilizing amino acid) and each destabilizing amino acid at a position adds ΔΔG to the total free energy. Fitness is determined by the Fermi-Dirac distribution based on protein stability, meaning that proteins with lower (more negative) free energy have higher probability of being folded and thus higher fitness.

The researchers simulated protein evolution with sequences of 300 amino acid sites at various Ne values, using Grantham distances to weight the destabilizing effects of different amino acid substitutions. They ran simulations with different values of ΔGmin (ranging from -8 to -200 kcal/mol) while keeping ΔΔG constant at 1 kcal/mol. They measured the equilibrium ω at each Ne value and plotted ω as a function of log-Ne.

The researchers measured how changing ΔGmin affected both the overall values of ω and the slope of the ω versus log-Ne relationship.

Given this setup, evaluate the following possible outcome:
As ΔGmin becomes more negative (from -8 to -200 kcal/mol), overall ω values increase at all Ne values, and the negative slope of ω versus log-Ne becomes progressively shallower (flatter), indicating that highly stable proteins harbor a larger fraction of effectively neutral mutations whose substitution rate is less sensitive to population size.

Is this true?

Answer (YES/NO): NO